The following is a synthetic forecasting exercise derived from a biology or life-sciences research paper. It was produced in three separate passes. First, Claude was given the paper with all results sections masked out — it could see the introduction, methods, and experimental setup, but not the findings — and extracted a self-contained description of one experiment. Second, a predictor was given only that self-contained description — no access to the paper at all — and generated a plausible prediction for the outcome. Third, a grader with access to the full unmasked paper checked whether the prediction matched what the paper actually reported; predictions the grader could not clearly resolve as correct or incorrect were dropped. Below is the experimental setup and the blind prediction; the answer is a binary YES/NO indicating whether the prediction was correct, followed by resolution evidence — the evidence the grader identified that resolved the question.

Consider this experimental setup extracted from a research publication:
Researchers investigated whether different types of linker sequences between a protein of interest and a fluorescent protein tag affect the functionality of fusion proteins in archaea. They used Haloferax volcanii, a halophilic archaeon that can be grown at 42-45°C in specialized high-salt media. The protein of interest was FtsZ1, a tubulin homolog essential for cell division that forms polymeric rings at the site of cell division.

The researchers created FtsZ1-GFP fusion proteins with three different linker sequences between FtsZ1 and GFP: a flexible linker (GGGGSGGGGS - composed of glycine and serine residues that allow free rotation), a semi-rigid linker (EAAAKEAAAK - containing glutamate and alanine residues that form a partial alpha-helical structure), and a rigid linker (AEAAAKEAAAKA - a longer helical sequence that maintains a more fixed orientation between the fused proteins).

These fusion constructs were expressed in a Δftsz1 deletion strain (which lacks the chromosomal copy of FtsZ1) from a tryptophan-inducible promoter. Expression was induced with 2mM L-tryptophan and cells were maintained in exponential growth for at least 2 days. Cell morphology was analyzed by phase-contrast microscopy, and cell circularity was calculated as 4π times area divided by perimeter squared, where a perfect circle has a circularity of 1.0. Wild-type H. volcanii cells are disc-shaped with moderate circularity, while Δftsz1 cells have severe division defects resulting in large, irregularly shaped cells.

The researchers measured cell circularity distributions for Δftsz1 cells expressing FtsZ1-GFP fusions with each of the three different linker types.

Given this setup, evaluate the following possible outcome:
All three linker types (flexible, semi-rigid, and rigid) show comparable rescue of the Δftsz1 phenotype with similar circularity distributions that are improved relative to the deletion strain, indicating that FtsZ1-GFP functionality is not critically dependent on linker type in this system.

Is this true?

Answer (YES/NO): YES